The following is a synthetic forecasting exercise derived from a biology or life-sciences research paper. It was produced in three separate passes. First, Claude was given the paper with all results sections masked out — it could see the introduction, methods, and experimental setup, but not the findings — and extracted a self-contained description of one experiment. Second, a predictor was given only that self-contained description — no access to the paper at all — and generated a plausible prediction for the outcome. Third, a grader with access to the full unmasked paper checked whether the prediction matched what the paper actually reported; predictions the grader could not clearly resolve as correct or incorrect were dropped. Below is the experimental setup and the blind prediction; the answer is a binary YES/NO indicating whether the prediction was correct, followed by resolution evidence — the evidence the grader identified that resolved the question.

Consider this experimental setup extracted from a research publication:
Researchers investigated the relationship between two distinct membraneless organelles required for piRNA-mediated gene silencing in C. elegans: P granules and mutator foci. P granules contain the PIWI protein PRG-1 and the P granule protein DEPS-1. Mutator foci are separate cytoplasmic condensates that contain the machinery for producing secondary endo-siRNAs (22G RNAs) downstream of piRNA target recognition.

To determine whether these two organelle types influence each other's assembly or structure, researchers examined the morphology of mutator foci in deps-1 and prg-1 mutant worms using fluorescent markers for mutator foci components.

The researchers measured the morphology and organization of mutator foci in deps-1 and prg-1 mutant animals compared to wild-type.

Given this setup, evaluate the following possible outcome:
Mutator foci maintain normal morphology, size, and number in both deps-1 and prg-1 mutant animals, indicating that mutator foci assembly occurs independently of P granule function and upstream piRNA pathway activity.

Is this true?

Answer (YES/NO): NO